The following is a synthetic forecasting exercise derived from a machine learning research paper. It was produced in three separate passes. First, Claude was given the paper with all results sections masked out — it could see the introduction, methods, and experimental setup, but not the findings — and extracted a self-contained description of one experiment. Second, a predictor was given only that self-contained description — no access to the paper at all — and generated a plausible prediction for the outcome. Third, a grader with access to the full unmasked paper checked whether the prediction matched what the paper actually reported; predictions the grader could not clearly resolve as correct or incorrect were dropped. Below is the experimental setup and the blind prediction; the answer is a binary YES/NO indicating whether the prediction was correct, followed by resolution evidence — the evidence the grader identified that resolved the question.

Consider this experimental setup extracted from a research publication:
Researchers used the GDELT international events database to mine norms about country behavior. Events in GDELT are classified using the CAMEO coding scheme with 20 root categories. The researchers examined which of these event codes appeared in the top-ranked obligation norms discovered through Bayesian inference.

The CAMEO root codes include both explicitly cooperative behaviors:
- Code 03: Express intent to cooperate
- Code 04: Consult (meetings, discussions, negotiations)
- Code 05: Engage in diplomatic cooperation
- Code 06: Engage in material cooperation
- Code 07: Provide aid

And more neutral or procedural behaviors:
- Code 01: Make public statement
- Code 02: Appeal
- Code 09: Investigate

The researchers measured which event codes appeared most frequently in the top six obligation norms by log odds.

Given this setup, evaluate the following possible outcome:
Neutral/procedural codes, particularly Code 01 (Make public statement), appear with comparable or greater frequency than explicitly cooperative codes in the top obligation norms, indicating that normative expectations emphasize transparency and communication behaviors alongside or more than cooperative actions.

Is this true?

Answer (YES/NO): NO